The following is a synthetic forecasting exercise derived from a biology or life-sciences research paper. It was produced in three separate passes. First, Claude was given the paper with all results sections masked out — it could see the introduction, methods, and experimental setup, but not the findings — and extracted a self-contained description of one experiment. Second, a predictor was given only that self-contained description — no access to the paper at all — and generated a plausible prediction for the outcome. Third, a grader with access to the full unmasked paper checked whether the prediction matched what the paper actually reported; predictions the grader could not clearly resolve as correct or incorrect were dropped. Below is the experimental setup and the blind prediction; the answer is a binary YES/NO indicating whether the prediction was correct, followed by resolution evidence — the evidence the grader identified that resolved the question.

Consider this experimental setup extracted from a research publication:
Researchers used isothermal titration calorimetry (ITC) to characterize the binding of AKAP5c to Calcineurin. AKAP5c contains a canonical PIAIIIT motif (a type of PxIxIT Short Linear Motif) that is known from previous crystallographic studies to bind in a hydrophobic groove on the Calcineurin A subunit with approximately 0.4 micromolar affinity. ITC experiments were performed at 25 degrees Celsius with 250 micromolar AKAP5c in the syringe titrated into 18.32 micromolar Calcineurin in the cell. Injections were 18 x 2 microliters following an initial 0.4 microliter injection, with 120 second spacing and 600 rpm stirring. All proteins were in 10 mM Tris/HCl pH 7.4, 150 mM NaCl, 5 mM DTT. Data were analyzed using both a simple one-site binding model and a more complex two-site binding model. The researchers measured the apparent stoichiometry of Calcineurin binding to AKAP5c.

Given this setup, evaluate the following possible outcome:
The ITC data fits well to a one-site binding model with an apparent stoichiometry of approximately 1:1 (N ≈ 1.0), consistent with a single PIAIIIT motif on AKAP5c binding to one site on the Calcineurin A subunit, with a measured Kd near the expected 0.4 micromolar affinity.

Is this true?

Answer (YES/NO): NO